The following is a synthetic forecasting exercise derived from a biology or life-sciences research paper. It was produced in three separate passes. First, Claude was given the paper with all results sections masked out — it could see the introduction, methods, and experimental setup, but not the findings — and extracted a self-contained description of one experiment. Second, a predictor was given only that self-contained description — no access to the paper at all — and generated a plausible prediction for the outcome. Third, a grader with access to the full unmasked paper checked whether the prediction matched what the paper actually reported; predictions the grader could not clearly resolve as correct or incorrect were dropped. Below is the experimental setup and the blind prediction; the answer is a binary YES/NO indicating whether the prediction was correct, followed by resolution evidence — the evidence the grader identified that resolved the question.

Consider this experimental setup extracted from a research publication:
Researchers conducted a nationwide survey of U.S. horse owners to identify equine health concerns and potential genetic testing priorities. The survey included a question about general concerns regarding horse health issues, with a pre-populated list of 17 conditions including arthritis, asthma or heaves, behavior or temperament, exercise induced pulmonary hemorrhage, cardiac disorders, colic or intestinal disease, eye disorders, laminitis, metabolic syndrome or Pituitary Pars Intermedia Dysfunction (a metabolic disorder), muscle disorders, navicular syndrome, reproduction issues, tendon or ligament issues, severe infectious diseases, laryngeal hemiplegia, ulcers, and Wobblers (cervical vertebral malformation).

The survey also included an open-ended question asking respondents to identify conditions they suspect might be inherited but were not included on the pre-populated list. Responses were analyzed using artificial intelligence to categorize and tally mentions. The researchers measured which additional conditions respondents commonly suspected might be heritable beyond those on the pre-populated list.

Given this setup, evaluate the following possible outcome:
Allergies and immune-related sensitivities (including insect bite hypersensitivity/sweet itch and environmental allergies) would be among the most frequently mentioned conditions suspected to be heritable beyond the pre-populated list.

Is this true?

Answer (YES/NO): NO